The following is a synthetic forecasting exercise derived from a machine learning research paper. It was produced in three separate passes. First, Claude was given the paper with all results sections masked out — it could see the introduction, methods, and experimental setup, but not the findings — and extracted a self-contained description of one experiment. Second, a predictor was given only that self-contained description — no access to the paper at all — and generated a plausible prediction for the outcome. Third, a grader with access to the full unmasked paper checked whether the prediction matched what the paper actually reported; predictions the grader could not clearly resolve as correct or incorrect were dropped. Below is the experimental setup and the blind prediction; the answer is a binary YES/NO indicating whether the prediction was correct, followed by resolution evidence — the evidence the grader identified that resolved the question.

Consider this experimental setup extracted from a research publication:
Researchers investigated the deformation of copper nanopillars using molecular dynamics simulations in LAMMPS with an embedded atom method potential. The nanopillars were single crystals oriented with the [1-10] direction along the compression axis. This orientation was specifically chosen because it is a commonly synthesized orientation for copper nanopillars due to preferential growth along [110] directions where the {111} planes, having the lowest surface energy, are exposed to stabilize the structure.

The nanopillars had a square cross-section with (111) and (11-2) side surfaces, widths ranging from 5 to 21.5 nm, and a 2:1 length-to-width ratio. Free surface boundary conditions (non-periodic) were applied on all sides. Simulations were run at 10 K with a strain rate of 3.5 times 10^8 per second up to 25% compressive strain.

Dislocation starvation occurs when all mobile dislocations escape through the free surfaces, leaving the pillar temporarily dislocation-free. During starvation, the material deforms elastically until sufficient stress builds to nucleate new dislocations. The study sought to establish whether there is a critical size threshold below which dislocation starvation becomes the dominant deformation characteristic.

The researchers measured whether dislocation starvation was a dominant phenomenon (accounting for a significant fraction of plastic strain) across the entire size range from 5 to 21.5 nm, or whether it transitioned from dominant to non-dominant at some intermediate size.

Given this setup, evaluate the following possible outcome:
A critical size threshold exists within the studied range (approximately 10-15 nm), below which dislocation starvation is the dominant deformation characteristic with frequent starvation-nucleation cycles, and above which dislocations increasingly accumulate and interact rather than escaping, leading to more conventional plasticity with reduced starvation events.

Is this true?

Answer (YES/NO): NO